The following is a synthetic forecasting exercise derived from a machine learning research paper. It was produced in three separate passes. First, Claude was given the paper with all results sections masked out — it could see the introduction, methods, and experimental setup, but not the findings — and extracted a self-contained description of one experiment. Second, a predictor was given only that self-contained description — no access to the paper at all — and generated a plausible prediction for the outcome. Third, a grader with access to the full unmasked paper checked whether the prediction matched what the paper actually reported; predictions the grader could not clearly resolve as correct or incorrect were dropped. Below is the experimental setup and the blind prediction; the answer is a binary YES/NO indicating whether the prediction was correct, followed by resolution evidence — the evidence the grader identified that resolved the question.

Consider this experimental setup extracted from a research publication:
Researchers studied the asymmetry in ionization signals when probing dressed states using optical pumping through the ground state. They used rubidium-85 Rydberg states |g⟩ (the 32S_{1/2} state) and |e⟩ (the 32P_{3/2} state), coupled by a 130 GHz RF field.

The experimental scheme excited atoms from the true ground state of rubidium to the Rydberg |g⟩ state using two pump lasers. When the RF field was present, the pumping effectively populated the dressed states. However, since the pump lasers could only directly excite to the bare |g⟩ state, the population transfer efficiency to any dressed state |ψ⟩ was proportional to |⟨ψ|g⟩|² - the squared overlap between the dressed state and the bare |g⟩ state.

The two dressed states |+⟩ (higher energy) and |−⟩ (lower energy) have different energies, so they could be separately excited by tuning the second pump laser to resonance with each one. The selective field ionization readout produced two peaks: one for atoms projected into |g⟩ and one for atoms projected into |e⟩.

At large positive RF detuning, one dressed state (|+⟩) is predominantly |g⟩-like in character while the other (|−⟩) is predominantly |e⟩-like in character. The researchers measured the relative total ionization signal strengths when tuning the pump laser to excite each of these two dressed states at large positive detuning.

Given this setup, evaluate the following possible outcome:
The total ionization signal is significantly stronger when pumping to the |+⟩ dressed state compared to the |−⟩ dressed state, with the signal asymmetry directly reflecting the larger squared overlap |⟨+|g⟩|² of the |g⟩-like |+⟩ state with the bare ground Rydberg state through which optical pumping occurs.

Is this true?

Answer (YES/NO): YES